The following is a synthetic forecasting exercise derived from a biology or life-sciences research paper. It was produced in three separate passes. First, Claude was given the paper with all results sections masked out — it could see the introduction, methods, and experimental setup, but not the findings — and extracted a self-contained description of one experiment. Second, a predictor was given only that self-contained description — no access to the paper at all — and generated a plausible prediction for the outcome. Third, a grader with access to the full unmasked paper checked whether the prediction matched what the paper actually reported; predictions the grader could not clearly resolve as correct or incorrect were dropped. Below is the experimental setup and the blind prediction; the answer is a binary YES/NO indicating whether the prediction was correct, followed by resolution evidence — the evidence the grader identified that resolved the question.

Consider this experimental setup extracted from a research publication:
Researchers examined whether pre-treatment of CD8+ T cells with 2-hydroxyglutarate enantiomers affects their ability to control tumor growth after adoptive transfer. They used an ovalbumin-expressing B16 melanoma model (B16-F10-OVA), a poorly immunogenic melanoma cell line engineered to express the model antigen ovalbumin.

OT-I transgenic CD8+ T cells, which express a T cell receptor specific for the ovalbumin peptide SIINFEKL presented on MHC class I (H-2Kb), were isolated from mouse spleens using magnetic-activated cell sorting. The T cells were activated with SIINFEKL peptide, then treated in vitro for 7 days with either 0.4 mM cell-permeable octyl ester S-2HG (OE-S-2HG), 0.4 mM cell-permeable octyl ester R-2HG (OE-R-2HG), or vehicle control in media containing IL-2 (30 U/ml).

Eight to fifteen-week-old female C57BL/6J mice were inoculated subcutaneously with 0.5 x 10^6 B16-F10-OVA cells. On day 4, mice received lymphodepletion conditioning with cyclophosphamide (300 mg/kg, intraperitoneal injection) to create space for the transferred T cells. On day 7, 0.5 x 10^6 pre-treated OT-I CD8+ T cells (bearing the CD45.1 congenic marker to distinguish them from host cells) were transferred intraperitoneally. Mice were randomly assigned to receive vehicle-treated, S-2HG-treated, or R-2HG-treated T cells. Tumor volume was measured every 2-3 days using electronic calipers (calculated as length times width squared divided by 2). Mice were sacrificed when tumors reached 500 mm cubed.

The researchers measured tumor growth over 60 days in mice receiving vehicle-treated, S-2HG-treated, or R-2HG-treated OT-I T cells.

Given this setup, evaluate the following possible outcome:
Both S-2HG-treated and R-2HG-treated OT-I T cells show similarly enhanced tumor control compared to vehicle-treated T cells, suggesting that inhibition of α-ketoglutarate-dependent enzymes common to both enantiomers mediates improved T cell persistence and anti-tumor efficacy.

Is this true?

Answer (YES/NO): NO